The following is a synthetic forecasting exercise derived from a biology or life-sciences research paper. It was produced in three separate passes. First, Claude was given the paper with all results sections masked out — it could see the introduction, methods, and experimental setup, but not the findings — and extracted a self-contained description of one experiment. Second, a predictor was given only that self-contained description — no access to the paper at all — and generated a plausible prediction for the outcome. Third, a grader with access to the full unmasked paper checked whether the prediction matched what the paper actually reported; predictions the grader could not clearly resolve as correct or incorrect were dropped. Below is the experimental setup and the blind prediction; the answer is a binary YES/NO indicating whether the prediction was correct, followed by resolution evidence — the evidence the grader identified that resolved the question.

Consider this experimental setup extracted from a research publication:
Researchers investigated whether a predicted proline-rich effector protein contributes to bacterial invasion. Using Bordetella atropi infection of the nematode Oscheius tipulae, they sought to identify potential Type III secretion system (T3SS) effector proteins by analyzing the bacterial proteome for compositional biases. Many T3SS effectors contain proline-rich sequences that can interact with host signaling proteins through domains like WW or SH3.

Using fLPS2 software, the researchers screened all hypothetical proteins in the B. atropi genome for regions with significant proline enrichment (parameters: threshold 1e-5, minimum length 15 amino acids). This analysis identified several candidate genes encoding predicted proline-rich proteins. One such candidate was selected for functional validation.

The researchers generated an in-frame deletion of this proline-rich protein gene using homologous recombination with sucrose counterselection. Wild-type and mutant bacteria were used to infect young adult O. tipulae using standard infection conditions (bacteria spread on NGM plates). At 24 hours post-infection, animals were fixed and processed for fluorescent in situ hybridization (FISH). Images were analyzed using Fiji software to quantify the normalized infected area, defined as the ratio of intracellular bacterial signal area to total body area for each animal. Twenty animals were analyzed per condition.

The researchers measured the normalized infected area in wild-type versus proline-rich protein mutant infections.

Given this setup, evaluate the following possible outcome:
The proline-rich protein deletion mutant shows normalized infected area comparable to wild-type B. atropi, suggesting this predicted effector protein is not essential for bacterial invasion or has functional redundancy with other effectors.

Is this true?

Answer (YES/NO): NO